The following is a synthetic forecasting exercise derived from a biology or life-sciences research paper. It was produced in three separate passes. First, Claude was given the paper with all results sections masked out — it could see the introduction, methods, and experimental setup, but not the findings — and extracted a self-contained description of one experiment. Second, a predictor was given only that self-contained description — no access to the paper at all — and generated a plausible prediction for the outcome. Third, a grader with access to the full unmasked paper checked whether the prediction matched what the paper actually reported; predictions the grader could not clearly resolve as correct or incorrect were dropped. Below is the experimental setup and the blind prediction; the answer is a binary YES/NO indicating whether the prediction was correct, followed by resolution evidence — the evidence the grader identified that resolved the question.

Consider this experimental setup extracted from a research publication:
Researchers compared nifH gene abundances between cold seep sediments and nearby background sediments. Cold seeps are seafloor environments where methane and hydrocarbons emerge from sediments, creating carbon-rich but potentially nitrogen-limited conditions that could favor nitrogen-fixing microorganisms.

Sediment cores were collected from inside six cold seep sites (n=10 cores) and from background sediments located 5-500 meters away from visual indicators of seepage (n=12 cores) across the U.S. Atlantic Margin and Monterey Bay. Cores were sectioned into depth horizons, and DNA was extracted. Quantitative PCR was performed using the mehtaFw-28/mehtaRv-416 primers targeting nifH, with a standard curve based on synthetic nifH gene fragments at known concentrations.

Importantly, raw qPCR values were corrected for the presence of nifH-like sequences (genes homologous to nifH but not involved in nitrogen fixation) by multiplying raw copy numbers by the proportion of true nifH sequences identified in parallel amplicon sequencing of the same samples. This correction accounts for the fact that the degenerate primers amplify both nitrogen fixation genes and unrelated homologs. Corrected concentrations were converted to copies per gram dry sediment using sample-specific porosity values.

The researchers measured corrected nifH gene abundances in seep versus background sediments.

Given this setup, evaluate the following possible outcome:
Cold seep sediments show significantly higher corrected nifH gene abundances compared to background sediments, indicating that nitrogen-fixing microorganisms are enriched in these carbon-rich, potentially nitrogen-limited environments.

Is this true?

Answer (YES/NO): YES